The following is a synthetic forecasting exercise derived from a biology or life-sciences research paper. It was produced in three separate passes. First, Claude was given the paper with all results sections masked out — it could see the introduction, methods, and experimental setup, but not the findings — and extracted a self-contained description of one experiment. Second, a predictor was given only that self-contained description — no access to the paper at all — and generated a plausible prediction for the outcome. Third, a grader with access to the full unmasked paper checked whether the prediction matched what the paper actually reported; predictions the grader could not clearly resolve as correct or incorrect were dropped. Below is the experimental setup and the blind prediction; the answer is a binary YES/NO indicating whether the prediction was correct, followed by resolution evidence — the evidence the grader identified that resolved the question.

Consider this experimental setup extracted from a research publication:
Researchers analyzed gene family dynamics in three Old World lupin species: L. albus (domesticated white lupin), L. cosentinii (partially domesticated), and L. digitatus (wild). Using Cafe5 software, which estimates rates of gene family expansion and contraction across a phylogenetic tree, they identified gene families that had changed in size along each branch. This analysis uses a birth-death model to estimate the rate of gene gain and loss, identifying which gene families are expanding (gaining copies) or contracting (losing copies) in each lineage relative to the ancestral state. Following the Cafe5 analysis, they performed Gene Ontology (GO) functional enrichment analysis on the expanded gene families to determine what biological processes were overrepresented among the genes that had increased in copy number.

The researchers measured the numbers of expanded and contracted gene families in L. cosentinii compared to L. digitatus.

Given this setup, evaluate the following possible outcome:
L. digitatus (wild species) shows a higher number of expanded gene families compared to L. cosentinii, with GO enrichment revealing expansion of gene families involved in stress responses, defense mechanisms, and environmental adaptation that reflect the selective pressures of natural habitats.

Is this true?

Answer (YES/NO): NO